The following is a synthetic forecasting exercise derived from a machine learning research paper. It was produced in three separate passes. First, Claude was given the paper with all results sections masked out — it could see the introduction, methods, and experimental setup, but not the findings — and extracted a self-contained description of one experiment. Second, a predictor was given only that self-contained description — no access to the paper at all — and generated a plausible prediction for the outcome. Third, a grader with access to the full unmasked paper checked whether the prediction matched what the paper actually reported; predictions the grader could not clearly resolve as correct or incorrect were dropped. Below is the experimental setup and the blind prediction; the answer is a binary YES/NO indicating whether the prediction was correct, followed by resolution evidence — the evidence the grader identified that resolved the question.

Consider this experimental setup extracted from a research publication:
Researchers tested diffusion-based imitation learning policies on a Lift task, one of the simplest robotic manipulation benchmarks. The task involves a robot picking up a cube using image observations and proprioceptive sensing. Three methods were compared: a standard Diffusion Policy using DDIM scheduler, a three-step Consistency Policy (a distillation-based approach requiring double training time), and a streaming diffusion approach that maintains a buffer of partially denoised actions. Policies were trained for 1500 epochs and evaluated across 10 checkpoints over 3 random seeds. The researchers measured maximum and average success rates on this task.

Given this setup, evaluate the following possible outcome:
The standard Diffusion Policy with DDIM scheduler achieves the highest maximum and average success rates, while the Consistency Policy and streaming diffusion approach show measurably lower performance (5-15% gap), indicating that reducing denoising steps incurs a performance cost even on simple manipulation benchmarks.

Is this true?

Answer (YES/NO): NO